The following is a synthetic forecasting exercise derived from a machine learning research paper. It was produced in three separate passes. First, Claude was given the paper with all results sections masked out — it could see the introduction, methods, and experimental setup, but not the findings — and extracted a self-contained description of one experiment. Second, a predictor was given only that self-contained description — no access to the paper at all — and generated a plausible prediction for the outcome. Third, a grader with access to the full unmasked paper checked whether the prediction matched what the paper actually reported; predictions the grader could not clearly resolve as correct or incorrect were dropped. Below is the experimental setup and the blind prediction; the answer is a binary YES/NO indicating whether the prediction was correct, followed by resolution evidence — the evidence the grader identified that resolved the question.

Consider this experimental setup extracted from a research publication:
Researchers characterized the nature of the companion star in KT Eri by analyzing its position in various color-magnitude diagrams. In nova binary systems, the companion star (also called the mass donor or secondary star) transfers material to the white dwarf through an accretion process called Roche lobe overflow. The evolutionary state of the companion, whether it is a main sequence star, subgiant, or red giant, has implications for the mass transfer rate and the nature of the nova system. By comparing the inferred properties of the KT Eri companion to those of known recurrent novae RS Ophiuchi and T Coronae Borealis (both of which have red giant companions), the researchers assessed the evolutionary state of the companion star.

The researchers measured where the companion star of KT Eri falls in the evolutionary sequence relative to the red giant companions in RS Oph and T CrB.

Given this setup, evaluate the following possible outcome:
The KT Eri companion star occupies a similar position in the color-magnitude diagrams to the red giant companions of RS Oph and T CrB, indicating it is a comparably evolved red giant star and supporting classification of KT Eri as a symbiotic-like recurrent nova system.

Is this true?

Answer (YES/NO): NO